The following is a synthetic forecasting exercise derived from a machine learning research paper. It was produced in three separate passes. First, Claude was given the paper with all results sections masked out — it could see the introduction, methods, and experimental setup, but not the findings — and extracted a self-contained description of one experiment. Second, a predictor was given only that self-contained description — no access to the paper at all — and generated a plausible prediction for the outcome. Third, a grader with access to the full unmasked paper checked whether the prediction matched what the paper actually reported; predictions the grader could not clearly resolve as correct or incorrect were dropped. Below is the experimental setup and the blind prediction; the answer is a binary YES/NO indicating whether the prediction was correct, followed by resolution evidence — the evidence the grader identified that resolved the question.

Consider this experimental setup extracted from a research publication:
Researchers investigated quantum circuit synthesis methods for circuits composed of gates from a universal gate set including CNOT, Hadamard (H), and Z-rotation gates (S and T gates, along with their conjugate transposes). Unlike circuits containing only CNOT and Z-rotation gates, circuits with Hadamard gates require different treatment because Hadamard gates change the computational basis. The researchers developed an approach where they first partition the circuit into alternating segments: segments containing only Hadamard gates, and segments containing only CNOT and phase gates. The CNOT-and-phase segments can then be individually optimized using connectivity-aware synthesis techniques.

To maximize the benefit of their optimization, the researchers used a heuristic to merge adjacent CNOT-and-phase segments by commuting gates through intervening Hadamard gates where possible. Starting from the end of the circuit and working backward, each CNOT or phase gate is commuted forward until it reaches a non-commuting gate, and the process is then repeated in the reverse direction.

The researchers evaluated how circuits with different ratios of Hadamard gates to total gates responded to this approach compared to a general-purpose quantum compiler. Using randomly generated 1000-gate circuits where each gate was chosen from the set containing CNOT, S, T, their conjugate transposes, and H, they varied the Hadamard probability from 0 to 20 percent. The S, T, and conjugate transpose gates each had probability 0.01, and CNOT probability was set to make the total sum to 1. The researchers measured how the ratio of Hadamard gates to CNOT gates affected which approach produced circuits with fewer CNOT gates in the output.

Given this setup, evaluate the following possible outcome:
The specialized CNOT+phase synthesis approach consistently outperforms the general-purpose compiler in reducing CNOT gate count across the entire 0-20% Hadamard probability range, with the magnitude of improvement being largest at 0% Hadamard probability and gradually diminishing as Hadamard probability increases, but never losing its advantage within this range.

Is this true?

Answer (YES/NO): NO